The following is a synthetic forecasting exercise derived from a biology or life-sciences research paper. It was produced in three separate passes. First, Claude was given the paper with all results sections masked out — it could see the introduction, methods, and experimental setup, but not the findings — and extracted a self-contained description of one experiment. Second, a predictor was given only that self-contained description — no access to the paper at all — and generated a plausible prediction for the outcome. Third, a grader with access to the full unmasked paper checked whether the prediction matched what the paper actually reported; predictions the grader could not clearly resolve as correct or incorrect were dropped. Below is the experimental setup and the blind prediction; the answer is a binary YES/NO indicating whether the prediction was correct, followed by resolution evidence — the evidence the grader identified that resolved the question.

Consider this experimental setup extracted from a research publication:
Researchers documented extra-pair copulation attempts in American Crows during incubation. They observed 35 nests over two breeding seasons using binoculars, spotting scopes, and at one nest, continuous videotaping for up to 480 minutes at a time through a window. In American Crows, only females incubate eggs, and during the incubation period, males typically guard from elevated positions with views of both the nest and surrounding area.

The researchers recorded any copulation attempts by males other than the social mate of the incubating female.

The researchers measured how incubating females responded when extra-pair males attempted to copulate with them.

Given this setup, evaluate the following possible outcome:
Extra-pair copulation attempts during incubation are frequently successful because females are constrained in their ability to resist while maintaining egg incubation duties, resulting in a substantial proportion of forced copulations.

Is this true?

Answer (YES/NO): NO